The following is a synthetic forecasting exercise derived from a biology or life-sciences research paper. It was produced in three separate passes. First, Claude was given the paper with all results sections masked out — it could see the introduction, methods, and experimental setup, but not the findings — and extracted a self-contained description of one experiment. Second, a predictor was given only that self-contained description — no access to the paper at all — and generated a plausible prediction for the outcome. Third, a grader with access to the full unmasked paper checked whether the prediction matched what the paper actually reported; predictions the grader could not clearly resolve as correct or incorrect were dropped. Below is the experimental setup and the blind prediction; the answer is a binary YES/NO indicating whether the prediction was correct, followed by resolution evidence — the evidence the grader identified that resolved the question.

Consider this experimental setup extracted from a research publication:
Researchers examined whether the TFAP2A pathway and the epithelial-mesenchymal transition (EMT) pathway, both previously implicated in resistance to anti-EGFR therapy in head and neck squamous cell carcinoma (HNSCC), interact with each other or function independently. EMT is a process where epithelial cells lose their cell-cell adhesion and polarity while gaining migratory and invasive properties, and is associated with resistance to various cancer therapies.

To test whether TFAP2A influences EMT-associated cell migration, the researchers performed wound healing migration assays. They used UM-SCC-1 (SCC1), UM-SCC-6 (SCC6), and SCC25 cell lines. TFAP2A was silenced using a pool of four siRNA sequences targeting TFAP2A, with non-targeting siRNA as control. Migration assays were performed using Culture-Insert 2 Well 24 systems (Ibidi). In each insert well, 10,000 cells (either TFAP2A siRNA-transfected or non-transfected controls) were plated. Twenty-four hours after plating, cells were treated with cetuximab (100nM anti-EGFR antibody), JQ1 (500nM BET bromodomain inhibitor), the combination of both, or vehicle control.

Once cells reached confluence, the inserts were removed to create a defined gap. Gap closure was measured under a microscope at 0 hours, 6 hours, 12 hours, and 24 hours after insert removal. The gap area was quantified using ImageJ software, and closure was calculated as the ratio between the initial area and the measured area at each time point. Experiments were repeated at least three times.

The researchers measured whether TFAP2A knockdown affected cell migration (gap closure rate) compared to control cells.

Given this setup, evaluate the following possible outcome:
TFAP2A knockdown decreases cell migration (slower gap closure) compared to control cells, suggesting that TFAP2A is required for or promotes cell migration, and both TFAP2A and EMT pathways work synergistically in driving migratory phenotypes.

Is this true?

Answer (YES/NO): NO